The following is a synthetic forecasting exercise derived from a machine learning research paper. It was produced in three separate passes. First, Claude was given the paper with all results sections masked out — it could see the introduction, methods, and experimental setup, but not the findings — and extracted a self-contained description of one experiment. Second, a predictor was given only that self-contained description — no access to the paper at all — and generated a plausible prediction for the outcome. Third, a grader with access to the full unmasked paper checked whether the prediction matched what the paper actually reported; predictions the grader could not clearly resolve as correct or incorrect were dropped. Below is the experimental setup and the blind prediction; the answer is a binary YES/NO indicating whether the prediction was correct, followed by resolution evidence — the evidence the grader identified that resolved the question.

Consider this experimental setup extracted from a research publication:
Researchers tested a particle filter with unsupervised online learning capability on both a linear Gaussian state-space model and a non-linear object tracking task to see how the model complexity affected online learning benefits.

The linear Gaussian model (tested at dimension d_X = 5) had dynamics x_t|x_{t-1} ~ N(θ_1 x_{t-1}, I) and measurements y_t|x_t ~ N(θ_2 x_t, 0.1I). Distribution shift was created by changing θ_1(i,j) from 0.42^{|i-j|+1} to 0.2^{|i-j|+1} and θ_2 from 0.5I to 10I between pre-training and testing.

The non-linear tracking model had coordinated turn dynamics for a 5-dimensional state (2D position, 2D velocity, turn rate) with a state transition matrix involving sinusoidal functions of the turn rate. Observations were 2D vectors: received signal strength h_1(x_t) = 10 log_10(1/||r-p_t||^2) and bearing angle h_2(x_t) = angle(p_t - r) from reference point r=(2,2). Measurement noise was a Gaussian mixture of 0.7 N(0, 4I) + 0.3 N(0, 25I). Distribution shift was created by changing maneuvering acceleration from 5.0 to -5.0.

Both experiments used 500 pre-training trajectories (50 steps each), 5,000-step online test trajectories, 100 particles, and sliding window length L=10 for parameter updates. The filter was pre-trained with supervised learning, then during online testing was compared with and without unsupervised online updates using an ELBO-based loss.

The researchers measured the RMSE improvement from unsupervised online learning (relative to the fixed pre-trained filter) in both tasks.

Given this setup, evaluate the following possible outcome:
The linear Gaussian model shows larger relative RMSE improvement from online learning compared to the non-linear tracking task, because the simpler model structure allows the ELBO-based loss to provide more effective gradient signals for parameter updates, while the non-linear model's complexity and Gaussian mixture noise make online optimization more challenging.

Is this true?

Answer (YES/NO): YES